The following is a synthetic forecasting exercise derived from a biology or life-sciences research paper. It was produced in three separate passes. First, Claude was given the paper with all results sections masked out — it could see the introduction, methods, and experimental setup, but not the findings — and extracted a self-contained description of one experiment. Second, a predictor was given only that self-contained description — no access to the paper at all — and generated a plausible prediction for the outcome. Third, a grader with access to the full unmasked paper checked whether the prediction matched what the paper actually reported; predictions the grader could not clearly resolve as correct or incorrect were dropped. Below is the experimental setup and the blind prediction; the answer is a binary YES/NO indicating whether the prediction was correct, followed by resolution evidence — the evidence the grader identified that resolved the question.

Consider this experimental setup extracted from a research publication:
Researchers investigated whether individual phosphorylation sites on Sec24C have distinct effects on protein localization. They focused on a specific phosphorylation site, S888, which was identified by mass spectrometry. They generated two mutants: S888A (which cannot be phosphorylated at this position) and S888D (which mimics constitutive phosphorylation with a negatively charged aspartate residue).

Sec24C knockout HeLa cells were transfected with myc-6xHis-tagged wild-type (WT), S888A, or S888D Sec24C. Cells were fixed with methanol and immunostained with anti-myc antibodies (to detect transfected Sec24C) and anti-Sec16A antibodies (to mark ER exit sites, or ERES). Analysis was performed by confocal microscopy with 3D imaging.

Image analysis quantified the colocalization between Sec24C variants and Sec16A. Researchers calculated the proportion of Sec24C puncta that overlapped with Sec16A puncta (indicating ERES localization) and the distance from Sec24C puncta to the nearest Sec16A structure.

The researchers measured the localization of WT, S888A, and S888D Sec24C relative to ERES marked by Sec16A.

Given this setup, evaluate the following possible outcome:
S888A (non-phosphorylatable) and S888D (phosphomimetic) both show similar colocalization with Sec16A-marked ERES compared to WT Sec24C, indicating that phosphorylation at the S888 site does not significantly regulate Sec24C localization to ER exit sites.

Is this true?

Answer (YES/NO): YES